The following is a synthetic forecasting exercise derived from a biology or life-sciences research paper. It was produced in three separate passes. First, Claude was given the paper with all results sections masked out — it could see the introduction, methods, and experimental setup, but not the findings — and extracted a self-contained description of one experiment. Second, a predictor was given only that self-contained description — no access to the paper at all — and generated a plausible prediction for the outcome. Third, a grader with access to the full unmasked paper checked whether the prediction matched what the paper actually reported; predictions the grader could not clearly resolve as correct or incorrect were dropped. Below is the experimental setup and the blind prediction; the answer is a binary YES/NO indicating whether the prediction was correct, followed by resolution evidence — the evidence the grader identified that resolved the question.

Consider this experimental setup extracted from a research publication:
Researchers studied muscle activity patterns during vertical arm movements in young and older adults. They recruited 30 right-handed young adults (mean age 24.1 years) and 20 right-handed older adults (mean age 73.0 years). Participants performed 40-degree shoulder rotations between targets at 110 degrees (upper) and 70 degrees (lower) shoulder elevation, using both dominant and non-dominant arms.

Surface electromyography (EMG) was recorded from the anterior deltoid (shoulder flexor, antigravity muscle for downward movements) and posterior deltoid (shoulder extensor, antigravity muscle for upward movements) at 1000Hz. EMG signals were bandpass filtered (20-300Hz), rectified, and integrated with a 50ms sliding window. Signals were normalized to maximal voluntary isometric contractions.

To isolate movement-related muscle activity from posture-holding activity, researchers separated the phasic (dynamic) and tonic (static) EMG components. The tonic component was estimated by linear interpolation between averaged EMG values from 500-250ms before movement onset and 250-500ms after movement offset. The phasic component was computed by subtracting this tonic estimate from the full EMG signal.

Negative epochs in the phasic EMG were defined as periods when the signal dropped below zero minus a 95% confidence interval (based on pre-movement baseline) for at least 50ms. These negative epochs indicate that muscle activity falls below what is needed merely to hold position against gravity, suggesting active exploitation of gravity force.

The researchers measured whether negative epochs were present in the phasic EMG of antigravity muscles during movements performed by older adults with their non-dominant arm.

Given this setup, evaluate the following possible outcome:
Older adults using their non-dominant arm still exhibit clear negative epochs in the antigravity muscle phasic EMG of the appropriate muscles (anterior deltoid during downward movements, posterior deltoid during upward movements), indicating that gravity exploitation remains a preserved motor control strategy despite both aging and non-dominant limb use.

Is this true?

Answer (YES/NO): YES